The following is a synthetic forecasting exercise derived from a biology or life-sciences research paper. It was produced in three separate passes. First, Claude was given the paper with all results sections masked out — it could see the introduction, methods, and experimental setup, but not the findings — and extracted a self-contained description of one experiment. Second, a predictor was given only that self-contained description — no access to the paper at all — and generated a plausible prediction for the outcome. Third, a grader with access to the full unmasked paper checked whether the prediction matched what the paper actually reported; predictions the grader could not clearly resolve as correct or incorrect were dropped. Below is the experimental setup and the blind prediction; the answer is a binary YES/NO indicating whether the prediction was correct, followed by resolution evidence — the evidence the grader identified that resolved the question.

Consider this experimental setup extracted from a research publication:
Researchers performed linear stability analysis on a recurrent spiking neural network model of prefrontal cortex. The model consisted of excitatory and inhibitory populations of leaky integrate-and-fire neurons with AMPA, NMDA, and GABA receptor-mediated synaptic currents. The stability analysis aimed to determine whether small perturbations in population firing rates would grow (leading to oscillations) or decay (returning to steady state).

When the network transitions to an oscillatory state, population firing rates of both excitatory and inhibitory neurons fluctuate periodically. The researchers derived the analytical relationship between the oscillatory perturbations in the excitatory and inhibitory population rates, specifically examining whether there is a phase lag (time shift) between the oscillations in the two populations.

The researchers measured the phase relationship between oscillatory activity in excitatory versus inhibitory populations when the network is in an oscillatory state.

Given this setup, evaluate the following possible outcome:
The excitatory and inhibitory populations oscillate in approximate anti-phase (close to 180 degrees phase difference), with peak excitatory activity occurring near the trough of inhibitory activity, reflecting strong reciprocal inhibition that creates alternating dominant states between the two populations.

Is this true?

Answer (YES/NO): NO